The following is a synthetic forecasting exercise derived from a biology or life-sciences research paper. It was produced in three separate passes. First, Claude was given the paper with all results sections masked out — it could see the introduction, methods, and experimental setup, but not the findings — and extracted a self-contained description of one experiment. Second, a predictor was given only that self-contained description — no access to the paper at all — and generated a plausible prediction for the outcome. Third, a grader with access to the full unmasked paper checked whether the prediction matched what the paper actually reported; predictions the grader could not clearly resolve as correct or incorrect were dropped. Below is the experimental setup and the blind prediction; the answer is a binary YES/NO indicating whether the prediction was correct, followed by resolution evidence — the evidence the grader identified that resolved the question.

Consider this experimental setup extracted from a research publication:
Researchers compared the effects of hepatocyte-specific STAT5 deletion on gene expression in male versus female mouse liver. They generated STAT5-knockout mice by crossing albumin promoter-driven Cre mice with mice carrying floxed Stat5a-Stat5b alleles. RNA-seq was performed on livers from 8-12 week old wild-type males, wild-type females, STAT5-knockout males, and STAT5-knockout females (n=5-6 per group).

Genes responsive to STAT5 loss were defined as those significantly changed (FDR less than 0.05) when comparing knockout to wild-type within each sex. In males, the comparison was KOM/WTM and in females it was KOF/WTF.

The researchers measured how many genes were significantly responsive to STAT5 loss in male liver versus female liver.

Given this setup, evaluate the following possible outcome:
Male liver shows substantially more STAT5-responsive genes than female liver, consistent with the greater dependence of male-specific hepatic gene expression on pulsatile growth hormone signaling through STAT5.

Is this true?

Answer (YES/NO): YES